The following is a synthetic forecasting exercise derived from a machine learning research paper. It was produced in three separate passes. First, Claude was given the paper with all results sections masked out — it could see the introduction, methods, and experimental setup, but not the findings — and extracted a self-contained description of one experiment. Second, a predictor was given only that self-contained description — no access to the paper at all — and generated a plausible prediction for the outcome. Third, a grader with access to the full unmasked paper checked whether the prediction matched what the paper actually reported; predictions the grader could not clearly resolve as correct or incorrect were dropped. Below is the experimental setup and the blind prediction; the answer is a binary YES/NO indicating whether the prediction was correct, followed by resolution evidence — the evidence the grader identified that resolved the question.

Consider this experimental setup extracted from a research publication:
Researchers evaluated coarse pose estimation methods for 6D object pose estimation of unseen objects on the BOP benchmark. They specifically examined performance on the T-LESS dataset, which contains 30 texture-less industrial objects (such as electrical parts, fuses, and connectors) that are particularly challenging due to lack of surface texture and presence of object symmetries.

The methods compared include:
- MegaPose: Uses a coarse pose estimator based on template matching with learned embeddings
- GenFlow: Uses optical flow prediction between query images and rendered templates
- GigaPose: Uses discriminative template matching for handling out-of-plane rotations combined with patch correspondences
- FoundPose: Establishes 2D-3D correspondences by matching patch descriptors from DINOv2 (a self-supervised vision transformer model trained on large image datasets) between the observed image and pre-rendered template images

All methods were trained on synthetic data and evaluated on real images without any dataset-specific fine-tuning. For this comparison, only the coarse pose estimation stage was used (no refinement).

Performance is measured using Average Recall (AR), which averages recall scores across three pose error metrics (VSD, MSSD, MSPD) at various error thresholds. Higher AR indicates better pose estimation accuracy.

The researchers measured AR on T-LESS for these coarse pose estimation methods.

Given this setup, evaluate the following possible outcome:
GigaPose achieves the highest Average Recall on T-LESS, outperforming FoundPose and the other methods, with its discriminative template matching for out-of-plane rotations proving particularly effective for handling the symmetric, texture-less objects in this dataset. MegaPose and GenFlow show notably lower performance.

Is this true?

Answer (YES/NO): NO